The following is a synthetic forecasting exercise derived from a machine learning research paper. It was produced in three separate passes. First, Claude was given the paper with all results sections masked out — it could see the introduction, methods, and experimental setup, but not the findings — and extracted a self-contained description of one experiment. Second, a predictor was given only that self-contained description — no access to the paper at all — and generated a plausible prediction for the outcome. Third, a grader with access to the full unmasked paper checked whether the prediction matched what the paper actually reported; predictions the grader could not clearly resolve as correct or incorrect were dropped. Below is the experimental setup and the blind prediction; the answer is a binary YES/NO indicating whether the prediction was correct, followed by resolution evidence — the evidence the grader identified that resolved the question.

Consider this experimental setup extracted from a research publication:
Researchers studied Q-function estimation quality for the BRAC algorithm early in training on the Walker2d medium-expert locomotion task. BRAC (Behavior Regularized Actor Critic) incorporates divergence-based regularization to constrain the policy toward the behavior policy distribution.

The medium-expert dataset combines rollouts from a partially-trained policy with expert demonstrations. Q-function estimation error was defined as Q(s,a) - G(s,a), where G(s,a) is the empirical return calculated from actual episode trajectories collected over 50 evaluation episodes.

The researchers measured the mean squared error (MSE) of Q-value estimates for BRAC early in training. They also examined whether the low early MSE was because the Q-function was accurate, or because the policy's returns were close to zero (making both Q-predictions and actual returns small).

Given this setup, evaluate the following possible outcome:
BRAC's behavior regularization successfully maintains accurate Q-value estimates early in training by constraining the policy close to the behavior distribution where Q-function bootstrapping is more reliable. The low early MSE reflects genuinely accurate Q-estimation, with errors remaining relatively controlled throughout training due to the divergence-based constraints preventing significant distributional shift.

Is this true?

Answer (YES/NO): NO